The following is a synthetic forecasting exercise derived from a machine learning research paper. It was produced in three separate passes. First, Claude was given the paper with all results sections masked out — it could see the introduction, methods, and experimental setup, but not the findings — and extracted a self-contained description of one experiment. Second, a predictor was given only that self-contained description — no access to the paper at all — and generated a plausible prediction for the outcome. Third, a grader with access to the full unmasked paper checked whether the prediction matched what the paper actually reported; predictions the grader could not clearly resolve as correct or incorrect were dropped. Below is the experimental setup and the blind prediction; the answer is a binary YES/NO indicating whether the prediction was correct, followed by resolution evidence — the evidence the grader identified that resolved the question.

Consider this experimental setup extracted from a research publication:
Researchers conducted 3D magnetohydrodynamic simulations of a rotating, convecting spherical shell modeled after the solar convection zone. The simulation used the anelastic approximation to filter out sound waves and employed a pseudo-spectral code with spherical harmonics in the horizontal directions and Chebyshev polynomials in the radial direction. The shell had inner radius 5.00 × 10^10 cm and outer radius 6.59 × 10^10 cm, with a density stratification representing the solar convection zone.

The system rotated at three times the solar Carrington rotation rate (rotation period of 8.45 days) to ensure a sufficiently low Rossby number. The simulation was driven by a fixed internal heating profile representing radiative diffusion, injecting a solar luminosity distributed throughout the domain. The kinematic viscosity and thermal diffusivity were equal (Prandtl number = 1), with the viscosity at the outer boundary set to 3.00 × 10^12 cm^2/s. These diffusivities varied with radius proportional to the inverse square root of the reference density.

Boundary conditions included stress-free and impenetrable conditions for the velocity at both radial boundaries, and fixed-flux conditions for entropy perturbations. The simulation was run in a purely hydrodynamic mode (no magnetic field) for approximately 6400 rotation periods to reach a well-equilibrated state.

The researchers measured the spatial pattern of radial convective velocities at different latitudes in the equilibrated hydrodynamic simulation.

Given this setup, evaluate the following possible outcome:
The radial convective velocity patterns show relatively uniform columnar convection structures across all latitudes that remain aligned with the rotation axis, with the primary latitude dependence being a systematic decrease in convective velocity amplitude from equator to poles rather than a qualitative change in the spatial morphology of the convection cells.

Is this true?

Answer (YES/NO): NO